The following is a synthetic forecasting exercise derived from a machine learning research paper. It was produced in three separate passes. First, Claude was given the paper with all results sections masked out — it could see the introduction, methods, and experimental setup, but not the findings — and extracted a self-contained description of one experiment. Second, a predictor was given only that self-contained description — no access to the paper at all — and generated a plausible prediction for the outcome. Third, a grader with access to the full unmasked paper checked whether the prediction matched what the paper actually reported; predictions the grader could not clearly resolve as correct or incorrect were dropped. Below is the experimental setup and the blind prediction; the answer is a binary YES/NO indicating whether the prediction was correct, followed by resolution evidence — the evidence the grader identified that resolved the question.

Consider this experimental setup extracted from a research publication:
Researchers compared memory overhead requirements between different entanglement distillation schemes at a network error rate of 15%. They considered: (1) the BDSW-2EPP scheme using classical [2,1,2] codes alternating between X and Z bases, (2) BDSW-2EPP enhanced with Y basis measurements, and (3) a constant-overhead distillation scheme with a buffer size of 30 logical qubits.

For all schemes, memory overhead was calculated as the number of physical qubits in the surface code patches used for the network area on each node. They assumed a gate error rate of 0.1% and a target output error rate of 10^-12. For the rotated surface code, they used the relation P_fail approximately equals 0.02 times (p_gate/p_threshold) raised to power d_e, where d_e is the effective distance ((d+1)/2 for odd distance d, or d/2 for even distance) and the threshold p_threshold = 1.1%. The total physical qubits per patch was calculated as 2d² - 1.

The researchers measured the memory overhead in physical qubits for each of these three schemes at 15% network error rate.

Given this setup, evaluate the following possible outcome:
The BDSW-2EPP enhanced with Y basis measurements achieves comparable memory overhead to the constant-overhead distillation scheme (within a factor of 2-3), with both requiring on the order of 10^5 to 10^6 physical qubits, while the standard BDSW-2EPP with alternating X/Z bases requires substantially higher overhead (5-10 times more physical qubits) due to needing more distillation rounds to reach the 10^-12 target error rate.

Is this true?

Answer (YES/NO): NO